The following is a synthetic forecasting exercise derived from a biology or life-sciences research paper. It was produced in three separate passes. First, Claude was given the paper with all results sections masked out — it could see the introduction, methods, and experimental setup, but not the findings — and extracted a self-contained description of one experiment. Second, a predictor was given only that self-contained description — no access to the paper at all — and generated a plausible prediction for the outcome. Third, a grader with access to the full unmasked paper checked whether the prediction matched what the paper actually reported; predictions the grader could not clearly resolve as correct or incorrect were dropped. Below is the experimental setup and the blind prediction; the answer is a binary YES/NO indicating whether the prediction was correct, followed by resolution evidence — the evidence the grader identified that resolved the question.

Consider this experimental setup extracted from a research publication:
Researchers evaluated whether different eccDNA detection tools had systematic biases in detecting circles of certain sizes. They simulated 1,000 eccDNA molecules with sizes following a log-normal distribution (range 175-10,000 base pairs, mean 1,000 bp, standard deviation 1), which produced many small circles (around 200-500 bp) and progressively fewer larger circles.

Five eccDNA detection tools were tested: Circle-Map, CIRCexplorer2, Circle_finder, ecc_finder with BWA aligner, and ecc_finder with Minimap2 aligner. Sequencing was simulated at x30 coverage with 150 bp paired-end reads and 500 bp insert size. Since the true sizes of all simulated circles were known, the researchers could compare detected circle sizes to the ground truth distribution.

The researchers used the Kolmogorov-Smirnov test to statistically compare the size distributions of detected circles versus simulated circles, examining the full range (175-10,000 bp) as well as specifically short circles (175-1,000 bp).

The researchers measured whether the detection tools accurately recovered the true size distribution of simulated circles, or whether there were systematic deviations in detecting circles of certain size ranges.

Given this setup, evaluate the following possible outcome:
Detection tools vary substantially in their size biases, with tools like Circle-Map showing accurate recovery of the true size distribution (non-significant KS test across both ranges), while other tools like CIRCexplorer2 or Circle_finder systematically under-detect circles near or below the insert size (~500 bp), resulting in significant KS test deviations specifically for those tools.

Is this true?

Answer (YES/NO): NO